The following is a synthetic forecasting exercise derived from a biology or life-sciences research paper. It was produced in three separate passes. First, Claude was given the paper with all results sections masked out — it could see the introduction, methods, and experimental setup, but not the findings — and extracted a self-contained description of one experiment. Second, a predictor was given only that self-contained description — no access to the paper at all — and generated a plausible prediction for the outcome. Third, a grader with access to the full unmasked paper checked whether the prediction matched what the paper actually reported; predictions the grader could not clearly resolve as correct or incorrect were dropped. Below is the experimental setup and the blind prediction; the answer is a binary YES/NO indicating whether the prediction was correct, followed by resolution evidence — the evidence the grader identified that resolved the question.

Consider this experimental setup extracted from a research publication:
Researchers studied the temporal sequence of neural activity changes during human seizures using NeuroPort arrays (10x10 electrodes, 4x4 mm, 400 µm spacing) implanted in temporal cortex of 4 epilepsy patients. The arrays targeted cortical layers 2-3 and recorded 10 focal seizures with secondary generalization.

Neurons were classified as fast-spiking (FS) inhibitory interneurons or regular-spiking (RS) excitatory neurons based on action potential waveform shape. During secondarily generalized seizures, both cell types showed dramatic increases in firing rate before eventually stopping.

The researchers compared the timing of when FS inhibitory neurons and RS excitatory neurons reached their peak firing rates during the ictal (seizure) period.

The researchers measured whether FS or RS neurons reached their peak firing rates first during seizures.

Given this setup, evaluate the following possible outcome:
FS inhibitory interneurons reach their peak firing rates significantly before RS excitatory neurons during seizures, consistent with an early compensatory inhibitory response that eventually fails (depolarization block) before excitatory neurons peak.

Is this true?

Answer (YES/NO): YES